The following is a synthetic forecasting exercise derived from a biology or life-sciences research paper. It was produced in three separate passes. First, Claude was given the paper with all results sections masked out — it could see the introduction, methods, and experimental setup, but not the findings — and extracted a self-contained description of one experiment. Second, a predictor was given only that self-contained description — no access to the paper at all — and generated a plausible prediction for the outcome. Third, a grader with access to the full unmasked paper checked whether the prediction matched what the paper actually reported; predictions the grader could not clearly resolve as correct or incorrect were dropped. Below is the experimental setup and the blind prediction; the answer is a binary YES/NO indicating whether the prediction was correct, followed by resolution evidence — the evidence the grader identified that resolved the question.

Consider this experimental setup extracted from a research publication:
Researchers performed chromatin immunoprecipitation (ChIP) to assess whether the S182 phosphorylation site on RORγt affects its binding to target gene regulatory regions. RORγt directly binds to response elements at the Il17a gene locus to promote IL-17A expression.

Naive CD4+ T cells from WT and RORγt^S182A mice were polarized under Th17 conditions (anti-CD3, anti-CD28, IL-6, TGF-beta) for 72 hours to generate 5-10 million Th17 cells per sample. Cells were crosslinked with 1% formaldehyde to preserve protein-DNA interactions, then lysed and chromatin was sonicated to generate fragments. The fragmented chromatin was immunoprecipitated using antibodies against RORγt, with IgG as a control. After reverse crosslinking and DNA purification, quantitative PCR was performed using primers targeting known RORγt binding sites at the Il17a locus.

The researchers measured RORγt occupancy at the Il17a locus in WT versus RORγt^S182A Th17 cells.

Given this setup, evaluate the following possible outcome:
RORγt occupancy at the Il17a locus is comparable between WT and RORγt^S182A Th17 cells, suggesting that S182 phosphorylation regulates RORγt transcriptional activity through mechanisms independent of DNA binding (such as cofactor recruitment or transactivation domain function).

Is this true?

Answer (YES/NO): YES